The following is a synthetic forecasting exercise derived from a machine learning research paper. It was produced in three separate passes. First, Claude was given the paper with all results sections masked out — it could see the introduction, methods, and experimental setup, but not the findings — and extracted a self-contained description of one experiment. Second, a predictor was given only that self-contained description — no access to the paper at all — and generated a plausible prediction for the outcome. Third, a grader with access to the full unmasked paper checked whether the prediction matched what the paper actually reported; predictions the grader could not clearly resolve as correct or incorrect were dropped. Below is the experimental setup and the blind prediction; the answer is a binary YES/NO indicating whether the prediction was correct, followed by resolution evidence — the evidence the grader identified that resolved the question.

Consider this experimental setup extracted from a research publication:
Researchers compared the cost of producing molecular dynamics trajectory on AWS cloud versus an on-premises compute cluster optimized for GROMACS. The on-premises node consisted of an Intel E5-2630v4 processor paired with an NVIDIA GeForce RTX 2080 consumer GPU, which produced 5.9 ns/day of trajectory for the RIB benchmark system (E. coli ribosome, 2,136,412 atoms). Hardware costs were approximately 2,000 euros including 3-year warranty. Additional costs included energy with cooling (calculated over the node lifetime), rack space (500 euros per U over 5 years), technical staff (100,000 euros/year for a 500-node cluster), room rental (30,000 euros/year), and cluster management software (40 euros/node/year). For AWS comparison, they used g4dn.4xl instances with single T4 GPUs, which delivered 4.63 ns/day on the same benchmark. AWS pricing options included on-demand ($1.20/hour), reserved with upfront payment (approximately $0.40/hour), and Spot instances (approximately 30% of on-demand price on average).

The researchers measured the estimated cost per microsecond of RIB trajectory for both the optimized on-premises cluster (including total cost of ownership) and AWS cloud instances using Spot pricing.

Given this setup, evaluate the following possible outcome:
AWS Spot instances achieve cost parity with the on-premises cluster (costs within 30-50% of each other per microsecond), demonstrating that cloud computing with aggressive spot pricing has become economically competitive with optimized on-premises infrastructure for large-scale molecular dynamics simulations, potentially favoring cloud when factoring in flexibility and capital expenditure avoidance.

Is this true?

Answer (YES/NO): NO